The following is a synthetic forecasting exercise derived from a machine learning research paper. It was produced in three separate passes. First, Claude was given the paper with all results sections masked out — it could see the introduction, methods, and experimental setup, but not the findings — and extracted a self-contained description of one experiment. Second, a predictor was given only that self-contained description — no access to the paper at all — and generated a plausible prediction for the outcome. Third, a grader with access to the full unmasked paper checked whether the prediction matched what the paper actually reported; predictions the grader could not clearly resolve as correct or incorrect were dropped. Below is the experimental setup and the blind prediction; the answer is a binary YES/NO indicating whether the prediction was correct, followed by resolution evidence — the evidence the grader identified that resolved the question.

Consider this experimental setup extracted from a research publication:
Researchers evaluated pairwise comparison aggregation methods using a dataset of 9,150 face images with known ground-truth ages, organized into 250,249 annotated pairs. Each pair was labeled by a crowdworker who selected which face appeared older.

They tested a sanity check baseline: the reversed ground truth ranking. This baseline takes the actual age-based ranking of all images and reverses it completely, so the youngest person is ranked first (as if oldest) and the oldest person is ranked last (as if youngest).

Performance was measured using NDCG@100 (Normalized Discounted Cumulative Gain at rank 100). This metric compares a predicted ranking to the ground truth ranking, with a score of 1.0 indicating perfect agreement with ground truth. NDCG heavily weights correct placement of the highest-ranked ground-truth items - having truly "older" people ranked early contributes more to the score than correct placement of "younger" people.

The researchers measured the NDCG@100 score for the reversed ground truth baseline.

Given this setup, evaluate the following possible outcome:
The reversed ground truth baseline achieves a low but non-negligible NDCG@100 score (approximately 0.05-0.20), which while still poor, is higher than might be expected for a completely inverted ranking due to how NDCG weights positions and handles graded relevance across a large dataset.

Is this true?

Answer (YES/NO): NO